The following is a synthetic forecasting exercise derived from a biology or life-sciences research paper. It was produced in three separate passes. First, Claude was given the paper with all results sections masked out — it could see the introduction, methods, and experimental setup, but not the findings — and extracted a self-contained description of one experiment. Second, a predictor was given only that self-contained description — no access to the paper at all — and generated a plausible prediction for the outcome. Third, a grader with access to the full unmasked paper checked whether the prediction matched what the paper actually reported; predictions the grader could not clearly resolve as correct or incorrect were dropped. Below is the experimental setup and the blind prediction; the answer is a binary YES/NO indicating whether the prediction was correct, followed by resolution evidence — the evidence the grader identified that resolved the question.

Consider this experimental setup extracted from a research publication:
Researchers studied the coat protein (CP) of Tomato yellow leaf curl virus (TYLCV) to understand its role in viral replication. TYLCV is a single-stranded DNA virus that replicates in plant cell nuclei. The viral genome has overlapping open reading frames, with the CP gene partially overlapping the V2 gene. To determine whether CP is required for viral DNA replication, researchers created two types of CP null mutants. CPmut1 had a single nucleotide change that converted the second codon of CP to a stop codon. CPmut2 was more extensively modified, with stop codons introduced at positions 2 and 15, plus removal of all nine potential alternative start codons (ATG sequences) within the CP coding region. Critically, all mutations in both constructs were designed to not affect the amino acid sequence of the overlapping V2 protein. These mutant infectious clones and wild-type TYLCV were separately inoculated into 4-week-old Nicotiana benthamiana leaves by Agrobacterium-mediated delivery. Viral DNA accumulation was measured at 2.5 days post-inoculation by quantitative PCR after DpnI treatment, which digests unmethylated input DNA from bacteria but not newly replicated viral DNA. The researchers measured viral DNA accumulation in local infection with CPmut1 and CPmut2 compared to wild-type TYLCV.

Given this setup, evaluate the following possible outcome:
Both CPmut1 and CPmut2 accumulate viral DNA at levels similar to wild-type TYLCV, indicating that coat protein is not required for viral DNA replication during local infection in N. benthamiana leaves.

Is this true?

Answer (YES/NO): NO